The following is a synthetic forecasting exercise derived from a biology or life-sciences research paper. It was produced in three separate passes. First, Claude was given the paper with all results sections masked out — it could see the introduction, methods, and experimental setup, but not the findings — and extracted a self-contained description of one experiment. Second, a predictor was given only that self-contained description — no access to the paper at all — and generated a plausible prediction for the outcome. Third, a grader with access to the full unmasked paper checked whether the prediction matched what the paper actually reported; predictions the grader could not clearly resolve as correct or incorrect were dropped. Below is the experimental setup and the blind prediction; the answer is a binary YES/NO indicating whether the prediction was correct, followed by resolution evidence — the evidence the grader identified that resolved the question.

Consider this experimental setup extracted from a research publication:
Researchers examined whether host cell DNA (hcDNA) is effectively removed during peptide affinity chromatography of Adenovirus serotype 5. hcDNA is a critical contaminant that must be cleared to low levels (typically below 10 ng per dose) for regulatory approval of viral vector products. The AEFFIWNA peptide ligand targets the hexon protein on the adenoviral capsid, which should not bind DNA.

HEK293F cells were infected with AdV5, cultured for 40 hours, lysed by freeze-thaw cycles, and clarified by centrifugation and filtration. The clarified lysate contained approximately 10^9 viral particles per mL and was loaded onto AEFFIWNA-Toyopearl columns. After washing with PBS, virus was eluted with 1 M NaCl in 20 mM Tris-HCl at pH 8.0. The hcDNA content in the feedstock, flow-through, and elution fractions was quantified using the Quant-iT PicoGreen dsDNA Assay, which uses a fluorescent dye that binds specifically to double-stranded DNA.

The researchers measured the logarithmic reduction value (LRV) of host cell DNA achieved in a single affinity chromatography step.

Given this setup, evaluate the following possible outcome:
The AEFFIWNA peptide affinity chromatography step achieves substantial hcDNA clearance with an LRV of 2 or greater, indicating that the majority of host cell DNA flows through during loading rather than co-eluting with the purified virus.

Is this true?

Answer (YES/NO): NO